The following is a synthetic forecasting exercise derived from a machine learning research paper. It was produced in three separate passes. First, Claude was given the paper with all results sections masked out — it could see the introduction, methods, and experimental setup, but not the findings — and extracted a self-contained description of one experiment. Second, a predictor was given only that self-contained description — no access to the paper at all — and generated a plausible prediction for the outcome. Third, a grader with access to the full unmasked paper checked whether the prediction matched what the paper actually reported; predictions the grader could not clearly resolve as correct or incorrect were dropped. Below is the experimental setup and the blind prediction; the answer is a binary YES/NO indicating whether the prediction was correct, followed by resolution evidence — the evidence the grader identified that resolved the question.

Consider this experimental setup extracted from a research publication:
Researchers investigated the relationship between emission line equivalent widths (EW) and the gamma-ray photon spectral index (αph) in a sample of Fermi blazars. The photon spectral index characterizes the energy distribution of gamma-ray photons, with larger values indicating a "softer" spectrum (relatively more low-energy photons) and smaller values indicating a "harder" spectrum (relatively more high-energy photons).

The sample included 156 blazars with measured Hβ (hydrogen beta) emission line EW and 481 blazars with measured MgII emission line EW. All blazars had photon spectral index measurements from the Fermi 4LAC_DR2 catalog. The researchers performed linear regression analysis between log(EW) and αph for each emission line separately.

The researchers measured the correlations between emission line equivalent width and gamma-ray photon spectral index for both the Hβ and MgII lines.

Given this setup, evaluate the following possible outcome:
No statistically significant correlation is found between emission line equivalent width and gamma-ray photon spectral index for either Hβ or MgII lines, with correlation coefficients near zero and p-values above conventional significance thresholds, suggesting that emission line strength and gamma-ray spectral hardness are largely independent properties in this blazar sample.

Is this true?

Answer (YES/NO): NO